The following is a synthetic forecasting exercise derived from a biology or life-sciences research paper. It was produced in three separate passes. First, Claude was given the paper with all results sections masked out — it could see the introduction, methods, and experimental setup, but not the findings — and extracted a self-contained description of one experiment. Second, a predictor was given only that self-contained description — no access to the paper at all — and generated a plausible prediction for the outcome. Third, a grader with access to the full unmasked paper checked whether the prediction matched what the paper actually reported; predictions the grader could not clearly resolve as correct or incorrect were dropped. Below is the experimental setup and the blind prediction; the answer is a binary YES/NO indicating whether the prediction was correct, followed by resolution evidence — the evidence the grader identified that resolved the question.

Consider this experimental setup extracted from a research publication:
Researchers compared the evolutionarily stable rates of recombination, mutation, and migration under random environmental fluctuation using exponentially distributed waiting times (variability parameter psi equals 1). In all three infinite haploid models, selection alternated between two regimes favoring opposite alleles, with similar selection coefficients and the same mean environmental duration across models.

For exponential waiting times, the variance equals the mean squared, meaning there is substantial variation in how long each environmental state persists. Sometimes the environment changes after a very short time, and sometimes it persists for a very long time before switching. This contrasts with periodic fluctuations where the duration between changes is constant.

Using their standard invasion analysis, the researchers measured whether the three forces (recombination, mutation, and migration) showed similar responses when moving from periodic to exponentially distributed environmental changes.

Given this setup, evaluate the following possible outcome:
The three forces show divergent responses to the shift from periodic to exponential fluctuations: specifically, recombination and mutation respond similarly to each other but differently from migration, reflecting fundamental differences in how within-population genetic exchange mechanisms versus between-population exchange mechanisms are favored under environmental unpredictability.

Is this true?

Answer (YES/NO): NO